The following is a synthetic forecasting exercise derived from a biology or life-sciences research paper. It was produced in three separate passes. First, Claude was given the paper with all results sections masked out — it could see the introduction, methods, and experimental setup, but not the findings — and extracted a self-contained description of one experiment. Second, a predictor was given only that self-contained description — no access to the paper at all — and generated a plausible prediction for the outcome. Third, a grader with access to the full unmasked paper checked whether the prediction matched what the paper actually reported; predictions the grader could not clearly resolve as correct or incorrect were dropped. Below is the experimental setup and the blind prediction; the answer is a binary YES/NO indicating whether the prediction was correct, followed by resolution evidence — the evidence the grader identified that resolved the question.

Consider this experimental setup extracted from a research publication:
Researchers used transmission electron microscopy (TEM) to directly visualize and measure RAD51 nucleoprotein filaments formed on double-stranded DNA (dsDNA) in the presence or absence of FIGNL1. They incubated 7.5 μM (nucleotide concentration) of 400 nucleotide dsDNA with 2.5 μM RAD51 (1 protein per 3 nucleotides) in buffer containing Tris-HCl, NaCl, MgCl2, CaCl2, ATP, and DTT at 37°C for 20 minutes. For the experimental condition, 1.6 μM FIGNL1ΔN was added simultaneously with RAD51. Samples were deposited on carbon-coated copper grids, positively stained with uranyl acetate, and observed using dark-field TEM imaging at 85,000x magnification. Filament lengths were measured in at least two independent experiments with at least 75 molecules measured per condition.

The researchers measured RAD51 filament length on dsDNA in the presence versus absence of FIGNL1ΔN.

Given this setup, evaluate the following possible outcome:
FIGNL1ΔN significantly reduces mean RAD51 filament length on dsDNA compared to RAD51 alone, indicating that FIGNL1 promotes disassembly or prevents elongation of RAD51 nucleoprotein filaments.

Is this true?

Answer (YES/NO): YES